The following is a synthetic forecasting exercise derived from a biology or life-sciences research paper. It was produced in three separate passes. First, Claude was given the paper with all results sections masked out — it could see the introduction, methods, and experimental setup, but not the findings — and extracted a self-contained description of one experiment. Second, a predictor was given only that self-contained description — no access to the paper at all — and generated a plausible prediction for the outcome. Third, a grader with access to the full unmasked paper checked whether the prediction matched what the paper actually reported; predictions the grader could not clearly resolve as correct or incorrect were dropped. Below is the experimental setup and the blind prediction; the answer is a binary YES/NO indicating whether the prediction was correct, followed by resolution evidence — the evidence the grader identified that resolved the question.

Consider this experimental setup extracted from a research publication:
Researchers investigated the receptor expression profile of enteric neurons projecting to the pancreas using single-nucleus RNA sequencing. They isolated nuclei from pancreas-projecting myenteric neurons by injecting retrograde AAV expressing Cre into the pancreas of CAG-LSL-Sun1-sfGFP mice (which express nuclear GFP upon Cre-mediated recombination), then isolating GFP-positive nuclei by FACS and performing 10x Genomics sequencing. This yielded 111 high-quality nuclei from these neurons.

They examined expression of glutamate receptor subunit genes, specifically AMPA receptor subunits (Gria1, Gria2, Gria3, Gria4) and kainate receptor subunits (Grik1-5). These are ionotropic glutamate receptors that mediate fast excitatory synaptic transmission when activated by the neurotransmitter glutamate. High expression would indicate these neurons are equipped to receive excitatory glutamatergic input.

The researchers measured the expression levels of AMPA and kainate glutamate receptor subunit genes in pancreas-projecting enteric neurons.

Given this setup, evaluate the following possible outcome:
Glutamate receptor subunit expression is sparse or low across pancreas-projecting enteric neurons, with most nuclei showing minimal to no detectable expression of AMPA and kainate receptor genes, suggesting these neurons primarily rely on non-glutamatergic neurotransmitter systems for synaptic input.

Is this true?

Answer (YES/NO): NO